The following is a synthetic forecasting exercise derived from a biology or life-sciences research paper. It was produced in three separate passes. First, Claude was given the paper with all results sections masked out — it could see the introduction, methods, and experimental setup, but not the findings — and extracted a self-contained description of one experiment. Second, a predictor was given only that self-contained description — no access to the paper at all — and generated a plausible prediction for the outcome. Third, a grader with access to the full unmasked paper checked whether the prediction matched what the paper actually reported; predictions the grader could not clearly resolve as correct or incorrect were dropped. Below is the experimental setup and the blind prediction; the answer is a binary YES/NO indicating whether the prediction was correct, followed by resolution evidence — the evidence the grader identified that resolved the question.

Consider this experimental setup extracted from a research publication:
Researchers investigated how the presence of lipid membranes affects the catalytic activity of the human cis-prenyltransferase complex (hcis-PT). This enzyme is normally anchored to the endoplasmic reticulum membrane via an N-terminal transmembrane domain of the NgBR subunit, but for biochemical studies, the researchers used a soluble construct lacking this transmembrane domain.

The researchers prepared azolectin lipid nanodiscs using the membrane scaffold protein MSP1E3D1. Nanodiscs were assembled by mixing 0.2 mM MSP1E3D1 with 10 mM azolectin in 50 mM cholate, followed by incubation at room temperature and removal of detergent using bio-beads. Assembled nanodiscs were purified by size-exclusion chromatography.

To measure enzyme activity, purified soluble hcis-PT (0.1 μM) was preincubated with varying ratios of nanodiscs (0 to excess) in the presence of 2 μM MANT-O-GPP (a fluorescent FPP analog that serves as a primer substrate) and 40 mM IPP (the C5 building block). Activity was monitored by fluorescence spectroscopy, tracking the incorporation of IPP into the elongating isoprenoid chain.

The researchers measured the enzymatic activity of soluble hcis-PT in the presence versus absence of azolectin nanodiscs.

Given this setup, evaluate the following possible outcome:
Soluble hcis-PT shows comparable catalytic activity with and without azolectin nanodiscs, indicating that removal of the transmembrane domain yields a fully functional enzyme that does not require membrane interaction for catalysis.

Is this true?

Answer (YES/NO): NO